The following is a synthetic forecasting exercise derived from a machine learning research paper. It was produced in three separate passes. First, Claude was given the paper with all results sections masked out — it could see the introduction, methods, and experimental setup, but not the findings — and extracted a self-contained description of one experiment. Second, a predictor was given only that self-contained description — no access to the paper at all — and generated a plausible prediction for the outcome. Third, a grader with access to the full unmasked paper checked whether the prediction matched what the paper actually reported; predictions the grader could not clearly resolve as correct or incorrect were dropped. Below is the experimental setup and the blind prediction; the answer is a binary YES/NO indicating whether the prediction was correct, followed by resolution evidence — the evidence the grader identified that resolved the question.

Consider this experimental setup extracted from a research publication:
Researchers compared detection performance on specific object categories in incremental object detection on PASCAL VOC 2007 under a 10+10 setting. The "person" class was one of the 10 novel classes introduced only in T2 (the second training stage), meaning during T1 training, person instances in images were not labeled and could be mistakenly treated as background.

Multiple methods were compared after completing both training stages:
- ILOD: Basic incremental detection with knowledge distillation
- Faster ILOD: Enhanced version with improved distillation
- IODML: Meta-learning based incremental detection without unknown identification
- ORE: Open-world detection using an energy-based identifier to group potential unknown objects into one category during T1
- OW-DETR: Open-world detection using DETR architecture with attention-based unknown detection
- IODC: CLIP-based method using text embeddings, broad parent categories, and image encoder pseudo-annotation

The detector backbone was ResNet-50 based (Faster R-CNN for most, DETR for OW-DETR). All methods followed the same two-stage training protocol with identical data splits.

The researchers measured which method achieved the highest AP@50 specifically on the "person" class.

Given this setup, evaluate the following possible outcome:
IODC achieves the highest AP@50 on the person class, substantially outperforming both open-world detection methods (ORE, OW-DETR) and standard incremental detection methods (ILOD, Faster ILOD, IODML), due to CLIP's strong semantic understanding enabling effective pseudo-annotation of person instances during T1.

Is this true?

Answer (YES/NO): NO